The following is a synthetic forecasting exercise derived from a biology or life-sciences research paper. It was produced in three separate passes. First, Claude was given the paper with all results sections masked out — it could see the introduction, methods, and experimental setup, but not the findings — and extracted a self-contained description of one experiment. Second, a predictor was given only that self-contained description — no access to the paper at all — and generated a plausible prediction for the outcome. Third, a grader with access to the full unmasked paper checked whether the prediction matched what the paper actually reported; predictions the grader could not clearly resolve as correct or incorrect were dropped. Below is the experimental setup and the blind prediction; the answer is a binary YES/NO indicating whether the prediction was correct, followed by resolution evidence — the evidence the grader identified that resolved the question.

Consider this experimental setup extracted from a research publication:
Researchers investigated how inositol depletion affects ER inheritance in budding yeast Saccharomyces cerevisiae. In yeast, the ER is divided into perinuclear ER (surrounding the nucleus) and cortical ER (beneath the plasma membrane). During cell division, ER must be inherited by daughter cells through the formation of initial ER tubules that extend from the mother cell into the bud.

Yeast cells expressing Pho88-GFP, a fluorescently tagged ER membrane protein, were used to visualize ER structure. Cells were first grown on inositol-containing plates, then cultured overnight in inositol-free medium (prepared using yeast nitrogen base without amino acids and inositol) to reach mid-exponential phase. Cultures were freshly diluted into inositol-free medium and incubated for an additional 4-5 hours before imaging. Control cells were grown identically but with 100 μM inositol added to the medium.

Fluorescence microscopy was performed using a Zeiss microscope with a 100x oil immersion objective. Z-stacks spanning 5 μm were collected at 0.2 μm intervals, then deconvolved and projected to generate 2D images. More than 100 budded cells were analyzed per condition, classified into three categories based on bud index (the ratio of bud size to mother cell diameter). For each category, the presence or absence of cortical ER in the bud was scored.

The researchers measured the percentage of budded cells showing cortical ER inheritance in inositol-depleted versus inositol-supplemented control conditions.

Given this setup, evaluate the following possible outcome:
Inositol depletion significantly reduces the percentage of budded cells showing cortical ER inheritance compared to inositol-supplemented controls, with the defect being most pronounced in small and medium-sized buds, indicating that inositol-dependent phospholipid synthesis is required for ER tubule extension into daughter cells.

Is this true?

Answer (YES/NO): NO